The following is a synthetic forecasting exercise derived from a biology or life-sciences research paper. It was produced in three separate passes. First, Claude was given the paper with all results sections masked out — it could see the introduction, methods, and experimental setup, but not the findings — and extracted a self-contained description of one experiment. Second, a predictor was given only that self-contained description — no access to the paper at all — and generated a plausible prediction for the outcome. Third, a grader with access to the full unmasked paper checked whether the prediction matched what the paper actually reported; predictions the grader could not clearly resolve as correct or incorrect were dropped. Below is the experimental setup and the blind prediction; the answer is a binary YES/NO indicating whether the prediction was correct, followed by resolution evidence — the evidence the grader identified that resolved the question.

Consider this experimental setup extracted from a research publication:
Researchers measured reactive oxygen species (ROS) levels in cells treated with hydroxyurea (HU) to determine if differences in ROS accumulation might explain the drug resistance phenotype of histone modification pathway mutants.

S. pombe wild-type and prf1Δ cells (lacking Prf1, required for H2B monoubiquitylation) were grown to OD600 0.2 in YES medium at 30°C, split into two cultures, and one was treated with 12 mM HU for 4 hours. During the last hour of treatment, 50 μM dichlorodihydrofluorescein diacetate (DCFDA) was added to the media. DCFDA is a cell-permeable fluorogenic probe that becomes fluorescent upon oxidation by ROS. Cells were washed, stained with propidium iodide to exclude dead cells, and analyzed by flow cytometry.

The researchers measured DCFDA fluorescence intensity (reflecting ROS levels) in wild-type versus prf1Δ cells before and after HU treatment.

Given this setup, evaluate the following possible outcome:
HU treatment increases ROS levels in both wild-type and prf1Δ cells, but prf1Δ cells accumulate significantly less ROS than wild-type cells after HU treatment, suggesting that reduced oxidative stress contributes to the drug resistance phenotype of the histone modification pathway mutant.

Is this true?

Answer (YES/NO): NO